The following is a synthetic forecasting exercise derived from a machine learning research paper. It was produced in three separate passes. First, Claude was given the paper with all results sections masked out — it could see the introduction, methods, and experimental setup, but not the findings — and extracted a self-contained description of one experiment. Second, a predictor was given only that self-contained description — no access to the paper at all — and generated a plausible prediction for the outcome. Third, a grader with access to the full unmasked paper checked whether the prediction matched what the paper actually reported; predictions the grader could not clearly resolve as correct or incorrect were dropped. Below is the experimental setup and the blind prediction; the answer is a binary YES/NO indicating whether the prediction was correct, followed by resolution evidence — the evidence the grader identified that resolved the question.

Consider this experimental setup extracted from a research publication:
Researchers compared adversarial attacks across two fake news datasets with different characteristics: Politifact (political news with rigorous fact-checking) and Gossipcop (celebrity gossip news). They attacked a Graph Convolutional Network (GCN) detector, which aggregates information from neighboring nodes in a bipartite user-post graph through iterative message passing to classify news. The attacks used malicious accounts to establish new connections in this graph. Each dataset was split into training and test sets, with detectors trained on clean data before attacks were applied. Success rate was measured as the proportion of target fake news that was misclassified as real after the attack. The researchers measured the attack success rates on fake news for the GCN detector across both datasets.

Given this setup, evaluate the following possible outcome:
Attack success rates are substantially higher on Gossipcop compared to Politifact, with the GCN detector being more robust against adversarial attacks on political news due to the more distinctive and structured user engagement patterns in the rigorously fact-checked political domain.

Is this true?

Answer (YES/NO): YES